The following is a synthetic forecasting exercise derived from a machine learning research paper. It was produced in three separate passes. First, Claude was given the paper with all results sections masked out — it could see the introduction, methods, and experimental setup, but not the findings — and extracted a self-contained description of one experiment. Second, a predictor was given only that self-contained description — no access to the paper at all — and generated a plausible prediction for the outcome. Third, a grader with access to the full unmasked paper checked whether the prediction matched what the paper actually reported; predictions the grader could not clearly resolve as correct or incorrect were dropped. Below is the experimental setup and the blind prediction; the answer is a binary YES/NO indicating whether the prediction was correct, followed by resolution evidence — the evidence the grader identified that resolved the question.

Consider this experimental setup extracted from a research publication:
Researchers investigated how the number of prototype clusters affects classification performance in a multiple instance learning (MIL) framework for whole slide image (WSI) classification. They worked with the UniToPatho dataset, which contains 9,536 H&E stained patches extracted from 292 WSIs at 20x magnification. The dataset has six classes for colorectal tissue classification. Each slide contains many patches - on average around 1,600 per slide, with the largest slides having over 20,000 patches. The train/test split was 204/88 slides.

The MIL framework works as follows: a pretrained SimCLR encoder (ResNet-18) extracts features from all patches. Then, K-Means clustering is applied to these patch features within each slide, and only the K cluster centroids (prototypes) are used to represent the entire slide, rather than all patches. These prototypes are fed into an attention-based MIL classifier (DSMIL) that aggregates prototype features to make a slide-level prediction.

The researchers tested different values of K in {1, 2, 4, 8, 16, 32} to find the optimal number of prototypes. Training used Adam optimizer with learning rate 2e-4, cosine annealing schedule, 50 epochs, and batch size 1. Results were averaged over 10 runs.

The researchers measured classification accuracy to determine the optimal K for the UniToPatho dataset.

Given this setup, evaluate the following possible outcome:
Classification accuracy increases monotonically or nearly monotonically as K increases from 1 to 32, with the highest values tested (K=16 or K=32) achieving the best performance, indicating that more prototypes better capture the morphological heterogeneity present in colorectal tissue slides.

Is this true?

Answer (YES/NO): NO